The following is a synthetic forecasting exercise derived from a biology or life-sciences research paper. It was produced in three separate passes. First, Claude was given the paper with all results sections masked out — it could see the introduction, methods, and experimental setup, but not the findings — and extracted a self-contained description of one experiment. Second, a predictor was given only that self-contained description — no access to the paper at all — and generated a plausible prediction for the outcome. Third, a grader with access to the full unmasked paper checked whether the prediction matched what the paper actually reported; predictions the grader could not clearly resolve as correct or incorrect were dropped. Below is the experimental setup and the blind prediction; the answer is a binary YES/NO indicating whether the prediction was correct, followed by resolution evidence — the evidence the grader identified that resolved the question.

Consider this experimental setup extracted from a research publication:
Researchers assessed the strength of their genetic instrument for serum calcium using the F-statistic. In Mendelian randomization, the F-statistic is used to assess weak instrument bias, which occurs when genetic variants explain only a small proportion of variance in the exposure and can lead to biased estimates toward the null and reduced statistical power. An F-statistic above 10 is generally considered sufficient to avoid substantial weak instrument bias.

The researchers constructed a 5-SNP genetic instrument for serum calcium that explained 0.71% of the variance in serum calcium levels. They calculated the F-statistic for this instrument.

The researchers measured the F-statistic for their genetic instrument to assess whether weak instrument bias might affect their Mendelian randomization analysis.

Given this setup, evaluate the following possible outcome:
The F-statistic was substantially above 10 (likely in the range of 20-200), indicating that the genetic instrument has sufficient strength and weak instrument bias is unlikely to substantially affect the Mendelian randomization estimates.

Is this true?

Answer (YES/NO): YES